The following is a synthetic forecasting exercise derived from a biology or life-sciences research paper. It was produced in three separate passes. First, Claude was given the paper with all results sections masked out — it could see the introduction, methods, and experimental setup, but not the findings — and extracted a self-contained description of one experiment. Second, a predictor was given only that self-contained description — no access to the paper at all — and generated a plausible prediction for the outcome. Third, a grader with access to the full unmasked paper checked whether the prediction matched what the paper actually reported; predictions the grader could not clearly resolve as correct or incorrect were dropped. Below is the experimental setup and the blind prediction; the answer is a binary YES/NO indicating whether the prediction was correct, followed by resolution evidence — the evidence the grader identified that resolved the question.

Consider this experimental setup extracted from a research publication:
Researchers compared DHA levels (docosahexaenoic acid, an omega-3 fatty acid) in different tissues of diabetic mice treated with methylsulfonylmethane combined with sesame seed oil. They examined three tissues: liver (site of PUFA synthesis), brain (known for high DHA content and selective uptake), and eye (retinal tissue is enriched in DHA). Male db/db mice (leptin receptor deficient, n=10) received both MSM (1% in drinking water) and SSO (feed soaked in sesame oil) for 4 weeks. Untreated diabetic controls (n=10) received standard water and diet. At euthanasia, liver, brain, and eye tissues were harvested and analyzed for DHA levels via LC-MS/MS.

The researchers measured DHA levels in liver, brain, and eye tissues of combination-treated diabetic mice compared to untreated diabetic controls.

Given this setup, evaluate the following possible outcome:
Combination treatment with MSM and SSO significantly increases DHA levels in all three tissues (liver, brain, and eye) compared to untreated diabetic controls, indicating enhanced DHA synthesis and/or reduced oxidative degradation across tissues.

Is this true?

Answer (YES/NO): NO